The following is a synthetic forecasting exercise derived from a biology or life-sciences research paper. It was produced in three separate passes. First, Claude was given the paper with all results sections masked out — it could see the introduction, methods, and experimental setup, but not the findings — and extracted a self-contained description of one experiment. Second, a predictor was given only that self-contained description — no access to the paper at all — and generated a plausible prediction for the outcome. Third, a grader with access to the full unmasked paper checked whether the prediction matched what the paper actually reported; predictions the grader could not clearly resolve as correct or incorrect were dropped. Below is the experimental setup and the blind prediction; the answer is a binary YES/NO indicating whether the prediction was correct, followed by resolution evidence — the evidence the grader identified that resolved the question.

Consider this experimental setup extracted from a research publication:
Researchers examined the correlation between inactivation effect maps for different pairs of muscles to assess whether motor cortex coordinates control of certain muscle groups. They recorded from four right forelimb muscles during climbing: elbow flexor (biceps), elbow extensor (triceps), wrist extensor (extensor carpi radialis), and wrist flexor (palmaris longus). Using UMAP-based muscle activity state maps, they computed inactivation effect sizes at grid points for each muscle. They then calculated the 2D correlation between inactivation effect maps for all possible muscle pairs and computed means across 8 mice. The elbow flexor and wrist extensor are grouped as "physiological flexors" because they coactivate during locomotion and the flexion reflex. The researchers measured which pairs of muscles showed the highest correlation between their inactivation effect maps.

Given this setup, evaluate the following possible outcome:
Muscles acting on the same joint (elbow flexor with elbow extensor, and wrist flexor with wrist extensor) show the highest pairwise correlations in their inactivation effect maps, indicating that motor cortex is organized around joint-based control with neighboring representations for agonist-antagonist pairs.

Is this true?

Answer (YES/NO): NO